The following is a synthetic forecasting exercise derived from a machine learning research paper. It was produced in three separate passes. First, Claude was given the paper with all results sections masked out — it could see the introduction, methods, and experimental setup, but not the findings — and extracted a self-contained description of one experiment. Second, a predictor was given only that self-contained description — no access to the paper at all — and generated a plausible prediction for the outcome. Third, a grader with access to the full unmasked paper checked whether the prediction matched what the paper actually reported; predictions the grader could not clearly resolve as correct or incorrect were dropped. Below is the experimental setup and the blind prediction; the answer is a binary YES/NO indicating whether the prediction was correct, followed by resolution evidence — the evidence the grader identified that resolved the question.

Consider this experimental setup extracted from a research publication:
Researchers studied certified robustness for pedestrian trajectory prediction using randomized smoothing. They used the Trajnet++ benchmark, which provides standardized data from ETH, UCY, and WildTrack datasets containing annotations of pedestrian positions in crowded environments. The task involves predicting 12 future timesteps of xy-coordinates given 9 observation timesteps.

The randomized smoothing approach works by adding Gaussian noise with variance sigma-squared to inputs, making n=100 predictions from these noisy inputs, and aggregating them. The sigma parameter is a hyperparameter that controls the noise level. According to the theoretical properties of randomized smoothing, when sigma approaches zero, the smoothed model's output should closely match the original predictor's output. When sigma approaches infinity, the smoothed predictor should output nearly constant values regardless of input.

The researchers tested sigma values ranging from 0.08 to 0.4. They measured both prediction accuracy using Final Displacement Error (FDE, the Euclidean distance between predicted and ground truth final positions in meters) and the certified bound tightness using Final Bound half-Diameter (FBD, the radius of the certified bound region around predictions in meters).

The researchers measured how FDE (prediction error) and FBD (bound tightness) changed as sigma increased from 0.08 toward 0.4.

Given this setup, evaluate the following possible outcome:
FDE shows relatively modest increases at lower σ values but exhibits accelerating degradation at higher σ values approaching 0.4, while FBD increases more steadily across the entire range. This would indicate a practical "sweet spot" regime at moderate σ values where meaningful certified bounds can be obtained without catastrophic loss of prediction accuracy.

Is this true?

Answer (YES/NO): NO